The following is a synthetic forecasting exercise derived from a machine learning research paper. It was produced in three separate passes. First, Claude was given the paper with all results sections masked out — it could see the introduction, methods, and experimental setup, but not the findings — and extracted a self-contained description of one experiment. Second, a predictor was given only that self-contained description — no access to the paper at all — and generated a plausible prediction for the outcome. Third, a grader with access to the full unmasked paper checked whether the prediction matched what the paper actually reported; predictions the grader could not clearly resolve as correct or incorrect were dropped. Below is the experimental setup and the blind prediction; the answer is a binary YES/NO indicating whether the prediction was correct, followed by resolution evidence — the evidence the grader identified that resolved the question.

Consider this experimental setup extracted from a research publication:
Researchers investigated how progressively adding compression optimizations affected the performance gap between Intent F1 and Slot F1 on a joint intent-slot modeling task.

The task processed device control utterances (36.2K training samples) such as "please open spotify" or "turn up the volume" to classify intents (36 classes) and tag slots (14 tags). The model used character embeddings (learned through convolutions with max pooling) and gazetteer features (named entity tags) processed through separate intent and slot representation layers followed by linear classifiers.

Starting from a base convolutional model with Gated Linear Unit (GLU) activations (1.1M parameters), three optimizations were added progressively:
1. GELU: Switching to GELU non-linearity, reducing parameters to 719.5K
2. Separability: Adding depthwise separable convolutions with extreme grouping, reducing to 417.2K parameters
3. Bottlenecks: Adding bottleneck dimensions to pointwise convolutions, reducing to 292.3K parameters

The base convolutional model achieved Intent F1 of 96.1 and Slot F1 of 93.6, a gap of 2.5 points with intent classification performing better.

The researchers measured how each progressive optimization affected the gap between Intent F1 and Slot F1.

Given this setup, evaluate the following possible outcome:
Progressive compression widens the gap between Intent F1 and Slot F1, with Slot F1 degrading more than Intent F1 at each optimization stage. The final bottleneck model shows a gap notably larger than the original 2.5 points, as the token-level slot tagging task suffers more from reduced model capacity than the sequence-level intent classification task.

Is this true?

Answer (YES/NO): NO